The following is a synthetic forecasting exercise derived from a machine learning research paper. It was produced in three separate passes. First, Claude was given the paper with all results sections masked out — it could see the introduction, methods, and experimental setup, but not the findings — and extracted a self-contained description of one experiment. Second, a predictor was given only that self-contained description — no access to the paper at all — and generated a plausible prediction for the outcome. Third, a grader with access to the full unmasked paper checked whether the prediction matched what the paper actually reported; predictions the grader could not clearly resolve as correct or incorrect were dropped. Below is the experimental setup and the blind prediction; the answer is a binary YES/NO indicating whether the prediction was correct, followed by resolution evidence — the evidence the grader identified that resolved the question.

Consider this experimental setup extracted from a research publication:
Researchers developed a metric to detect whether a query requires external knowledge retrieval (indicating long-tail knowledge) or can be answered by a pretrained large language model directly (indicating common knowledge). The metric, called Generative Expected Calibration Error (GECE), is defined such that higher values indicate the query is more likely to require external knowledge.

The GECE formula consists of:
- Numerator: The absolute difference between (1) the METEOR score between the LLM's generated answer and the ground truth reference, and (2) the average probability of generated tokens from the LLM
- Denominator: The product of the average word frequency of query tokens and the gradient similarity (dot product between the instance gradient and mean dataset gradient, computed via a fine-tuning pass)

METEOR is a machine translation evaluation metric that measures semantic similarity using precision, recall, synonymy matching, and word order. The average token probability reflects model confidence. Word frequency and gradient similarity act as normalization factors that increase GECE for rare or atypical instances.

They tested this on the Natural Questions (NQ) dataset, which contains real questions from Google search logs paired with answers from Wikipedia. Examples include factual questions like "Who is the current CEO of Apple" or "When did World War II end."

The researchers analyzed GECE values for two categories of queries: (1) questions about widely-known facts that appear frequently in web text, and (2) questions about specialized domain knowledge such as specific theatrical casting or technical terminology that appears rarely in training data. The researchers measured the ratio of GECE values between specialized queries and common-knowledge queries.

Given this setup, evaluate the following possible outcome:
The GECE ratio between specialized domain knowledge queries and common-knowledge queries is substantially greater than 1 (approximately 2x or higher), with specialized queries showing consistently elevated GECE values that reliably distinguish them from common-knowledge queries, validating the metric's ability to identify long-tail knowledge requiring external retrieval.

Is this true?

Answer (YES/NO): YES